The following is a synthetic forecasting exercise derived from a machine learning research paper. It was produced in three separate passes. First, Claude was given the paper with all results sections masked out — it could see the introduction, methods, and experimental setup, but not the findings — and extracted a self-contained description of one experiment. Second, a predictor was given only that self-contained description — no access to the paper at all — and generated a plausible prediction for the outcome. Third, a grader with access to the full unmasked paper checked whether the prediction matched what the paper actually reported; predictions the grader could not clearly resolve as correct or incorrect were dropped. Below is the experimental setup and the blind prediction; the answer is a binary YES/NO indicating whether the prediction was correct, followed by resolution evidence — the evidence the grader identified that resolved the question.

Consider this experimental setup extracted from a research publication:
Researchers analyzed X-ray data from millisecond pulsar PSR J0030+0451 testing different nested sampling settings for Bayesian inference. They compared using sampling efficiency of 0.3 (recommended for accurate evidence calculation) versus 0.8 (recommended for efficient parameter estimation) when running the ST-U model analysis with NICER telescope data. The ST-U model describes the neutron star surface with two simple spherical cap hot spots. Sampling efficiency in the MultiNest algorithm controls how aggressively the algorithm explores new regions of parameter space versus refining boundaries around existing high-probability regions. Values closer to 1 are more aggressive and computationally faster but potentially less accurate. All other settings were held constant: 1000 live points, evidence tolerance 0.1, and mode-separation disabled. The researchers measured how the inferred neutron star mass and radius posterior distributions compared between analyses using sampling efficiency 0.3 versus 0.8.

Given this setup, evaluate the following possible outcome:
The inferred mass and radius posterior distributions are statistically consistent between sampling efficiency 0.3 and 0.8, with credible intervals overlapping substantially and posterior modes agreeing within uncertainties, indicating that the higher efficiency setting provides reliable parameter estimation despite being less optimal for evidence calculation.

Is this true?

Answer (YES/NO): YES